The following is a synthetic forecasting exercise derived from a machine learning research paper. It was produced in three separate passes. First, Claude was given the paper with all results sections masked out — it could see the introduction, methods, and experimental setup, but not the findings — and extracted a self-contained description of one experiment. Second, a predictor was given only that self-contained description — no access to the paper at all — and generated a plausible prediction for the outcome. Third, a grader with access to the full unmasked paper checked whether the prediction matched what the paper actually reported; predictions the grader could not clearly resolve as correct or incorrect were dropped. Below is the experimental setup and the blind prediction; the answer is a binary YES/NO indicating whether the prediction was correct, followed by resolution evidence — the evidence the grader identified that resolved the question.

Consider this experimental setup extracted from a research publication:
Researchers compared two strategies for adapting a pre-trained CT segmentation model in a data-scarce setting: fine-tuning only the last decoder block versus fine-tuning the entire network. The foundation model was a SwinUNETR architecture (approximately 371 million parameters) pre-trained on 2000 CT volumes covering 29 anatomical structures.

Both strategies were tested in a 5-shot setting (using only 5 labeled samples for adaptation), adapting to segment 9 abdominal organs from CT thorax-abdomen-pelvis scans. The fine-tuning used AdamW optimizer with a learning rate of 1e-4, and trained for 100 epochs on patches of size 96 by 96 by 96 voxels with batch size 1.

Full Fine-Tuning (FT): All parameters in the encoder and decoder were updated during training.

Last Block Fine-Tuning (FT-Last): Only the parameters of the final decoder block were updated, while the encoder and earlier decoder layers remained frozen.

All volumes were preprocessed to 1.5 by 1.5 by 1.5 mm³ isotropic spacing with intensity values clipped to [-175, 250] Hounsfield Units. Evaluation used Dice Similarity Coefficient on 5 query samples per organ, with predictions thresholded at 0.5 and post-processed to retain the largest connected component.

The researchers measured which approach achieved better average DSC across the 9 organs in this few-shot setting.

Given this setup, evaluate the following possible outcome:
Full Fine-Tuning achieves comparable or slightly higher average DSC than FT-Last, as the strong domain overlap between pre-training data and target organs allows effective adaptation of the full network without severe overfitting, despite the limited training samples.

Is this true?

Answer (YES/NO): NO